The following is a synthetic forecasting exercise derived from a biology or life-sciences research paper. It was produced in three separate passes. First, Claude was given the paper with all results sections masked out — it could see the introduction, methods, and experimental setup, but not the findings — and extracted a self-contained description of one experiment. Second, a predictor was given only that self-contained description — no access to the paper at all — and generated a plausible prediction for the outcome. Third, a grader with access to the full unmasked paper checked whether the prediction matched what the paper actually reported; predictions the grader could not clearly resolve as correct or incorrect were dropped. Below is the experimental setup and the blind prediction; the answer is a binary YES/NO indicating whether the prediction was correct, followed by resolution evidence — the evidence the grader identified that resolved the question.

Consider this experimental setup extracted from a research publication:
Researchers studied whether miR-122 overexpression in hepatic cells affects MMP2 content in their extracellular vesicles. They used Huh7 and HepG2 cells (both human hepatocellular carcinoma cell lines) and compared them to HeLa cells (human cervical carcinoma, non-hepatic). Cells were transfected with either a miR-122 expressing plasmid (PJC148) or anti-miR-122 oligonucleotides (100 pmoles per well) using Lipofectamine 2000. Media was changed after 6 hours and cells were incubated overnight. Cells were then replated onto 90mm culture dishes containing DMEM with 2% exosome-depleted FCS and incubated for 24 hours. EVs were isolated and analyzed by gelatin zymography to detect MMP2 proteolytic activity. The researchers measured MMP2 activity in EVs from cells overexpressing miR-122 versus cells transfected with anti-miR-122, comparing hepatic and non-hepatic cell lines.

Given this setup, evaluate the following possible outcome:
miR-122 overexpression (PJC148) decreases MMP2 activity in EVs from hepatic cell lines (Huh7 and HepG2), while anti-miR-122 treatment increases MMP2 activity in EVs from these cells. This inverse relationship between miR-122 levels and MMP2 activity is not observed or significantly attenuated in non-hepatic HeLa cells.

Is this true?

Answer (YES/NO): NO